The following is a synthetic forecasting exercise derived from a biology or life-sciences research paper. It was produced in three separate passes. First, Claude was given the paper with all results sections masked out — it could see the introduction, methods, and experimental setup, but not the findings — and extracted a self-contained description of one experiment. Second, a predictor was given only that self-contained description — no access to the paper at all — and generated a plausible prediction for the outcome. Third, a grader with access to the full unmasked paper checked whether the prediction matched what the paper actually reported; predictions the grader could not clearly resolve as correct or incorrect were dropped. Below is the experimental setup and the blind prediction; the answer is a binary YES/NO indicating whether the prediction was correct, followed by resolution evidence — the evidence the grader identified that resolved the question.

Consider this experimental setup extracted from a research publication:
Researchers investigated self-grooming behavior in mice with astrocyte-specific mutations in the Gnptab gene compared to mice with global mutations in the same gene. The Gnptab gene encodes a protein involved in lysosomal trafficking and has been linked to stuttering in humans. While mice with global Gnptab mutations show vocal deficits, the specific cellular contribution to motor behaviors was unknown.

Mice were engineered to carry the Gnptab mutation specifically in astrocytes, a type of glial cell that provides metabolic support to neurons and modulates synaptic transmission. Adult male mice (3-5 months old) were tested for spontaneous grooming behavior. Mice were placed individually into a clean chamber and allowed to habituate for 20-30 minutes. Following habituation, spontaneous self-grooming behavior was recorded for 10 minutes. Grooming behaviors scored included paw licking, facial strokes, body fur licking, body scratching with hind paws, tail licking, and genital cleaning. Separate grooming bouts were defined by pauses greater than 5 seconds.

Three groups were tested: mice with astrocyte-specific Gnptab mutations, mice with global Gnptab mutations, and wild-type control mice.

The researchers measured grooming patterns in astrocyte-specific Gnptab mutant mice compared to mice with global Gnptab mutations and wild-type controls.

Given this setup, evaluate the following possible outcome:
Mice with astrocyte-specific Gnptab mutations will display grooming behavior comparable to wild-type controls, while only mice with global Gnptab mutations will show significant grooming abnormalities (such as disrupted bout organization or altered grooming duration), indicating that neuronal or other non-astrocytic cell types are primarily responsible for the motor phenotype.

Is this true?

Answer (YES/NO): NO